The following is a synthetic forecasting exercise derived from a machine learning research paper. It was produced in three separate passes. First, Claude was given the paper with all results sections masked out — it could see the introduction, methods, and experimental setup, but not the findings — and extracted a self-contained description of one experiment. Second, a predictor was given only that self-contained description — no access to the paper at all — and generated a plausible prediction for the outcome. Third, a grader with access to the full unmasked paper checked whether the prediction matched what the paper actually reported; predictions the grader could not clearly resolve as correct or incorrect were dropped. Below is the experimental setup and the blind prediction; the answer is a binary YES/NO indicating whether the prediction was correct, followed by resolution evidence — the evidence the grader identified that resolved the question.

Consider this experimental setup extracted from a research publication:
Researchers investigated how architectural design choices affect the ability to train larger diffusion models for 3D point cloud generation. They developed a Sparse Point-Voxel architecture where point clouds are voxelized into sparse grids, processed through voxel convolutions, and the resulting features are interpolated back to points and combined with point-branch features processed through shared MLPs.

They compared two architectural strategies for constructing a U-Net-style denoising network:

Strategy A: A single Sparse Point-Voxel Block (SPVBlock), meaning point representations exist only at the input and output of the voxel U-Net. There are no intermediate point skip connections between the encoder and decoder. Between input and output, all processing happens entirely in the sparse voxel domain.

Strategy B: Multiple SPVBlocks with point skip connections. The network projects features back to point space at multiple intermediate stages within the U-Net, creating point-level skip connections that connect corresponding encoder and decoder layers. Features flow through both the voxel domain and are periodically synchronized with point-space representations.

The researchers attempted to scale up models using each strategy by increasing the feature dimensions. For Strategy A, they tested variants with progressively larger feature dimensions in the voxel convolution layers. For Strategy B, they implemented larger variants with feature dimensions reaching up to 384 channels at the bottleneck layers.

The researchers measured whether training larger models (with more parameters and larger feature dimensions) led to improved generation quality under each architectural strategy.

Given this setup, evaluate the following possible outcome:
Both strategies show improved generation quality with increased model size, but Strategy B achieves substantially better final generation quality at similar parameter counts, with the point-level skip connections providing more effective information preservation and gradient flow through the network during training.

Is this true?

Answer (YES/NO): NO